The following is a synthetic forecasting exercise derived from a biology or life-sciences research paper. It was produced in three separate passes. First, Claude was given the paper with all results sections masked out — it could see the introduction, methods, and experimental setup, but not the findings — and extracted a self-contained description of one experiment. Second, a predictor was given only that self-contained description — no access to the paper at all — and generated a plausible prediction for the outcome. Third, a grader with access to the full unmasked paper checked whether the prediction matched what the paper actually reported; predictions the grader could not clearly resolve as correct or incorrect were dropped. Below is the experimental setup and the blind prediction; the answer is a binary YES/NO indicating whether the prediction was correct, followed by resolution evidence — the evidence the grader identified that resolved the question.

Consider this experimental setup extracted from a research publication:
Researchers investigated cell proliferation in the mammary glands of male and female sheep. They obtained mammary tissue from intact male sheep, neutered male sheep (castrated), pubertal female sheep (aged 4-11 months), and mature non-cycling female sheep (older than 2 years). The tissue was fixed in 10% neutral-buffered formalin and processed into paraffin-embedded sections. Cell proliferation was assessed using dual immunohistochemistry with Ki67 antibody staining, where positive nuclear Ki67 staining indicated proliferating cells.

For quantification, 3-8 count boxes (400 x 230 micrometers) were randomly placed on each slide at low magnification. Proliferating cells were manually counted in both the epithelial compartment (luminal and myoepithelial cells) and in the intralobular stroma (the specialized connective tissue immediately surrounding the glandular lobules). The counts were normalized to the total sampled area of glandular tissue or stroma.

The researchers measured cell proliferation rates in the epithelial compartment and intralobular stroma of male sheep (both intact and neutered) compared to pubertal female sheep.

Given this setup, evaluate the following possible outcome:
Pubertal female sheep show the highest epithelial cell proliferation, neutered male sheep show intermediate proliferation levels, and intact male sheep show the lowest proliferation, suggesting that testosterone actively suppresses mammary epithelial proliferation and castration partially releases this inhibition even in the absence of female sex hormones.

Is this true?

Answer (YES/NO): NO